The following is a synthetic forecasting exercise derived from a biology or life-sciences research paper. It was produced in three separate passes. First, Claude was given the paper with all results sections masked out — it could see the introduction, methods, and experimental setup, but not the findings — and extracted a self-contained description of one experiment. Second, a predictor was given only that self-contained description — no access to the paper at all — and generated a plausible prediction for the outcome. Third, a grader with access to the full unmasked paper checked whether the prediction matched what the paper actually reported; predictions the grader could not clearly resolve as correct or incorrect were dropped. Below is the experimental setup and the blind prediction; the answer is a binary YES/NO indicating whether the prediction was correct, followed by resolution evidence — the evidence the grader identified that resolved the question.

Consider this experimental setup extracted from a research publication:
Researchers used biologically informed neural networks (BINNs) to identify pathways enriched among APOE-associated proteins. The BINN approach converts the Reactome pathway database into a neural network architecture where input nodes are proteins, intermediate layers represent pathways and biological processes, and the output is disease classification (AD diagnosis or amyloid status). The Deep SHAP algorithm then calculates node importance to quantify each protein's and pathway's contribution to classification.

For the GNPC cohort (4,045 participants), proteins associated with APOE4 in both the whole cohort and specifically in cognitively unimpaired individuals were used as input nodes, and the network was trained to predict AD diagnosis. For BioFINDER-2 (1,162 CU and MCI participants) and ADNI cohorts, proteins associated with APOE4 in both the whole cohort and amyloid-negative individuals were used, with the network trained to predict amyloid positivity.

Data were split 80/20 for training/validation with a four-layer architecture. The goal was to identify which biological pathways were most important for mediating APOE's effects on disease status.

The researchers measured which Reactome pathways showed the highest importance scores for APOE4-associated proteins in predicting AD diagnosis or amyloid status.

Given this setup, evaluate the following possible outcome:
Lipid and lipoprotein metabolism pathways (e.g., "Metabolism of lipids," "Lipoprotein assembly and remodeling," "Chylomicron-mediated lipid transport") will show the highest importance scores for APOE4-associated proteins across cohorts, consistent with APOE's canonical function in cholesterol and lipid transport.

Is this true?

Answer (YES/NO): NO